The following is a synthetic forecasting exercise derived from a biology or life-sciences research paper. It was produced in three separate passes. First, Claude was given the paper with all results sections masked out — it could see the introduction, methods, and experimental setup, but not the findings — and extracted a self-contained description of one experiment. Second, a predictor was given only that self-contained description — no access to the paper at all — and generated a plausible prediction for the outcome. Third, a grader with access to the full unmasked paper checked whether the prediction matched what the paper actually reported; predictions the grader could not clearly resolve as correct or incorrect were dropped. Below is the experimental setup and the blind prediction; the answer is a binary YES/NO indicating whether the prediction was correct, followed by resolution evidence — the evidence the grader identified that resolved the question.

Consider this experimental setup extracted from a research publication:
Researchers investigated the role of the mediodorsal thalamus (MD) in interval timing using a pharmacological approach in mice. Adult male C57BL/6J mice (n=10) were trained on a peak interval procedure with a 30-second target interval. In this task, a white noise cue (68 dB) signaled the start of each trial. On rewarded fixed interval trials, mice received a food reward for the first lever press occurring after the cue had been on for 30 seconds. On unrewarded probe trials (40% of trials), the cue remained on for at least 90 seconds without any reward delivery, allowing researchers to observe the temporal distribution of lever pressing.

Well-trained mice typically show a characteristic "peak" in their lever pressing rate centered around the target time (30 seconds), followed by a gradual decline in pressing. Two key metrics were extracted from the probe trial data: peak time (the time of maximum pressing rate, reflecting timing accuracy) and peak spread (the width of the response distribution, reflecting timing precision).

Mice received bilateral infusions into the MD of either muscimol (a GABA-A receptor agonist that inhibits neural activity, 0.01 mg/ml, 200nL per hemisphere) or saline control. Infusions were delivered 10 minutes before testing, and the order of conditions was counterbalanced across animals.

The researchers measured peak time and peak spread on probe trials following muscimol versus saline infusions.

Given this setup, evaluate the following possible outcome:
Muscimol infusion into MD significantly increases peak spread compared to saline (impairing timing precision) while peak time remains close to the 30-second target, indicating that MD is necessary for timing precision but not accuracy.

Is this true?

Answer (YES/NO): NO